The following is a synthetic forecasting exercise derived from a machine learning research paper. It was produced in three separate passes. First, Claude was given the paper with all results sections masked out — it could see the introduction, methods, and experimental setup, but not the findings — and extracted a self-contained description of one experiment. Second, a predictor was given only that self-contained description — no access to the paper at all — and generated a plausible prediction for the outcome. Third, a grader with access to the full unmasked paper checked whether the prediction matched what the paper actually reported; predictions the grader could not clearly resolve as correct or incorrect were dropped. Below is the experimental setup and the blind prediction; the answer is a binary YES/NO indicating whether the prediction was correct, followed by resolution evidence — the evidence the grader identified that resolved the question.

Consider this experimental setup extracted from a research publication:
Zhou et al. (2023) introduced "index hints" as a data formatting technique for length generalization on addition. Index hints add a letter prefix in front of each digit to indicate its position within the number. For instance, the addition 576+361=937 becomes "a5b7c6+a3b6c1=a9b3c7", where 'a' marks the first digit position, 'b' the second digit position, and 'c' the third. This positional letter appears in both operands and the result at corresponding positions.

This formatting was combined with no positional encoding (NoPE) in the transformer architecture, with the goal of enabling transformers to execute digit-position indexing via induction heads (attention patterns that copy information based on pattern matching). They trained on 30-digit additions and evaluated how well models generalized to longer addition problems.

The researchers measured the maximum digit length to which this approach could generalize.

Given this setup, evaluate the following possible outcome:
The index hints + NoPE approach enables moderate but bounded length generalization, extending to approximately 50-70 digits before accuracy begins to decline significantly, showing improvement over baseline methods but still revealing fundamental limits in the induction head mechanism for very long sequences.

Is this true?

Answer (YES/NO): NO